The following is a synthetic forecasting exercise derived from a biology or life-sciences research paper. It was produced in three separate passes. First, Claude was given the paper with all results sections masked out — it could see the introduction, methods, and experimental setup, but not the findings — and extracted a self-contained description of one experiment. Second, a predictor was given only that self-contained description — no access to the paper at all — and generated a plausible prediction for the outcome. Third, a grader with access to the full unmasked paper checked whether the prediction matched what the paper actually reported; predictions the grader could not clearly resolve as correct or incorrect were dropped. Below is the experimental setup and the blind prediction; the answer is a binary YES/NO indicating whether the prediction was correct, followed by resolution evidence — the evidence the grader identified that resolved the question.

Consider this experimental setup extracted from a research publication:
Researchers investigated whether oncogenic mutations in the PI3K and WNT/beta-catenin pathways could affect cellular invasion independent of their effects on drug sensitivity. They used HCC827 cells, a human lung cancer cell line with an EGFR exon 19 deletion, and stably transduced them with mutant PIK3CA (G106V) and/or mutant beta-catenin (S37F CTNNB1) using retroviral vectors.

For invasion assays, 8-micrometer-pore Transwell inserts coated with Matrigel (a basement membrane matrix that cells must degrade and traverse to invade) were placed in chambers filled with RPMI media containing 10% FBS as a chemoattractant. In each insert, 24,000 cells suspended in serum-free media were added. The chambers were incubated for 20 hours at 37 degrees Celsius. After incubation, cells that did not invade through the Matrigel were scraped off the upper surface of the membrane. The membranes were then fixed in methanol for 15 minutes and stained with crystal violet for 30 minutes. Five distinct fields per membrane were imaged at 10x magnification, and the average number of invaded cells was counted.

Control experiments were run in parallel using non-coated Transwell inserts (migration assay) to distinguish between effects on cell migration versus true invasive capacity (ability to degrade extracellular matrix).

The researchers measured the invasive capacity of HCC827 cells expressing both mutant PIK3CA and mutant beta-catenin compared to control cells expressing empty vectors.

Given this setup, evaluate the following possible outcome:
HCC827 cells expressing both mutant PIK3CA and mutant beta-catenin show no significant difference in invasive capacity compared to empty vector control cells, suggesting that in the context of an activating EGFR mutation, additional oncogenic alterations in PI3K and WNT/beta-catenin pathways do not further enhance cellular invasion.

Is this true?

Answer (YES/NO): NO